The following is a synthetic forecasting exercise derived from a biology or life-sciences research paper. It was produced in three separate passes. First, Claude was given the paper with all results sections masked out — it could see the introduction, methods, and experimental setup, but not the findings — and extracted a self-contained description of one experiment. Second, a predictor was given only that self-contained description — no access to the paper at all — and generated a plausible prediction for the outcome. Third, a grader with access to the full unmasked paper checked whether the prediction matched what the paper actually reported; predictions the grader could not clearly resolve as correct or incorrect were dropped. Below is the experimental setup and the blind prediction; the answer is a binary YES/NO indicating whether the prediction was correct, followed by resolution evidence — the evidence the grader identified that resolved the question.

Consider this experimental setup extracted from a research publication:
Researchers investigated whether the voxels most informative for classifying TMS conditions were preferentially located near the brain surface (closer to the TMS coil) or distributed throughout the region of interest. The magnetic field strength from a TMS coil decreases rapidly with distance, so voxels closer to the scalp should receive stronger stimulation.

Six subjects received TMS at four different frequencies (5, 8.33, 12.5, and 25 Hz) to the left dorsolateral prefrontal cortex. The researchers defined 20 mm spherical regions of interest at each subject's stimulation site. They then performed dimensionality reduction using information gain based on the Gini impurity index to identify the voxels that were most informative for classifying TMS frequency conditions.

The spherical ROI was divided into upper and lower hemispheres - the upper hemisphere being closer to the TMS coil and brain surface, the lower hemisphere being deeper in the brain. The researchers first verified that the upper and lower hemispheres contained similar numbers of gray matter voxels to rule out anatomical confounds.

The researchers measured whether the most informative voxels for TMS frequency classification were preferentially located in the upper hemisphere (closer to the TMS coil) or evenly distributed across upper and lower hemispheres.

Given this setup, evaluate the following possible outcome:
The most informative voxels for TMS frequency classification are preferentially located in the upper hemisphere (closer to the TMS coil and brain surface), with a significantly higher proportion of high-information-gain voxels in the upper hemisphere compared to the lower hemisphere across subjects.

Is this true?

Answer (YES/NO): YES